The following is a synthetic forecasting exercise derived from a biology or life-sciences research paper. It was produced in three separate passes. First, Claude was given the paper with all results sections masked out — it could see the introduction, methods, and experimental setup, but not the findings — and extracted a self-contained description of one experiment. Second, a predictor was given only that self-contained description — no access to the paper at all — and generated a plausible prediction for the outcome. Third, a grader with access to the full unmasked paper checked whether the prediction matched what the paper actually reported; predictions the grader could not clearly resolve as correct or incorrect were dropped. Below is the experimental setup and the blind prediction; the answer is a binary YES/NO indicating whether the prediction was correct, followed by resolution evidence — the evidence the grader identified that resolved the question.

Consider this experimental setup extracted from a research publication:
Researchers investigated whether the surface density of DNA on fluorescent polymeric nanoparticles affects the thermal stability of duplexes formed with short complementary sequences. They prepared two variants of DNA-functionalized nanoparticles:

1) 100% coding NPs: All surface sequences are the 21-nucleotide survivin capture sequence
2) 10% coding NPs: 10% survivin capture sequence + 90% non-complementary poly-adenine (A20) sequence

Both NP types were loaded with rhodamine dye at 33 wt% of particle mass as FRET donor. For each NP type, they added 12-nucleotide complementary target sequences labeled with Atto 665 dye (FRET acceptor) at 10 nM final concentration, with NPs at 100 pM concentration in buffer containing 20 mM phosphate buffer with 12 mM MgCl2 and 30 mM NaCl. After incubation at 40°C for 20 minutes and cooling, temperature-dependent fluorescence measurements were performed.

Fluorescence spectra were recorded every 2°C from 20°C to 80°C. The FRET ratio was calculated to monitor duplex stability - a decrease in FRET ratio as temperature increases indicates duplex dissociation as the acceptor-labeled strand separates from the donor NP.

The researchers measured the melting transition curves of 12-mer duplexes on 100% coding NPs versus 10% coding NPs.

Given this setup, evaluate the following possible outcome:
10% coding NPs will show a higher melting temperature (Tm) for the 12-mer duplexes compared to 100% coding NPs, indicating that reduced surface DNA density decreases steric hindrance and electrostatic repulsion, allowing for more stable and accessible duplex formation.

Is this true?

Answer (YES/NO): NO